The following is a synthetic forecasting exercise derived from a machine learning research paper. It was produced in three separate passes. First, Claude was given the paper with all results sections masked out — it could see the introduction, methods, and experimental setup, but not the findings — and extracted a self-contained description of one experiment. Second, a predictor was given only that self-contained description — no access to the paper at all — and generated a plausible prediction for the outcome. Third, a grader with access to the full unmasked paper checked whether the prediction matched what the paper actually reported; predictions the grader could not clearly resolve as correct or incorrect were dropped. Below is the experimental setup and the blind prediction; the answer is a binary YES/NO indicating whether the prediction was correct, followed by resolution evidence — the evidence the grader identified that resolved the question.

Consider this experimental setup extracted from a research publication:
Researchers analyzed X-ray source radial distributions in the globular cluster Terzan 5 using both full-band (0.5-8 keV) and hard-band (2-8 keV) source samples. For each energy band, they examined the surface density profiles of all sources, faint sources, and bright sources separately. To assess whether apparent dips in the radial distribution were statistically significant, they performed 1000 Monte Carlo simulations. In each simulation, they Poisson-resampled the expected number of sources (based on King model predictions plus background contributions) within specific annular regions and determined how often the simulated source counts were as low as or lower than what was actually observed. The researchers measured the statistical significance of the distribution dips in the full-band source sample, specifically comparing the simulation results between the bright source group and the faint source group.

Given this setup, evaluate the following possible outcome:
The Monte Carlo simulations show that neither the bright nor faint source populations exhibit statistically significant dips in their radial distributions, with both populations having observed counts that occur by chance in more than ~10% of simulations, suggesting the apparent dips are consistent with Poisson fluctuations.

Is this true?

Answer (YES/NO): NO